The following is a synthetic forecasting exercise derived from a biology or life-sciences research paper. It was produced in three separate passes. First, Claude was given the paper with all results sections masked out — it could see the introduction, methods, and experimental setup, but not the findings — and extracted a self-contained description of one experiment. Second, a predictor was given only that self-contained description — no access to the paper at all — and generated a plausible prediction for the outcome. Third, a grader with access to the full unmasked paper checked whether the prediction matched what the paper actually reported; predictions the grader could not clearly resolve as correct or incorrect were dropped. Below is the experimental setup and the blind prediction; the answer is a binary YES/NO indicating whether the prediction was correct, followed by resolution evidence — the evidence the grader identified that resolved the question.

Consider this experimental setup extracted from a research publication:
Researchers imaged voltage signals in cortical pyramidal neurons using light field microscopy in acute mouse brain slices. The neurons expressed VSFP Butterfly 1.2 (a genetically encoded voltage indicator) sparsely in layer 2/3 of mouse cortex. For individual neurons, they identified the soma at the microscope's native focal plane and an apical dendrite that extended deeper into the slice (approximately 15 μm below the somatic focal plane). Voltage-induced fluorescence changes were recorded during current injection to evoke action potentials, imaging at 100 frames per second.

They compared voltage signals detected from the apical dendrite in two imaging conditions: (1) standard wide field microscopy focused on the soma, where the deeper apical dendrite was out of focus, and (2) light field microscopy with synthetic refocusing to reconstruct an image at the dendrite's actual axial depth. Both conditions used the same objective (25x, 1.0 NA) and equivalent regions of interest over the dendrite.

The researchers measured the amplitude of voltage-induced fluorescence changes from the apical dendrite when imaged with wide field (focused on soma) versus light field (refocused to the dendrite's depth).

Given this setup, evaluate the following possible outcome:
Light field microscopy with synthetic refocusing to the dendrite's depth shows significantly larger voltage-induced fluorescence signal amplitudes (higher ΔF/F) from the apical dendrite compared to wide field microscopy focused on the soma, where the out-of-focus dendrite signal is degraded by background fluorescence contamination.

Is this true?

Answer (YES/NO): YES